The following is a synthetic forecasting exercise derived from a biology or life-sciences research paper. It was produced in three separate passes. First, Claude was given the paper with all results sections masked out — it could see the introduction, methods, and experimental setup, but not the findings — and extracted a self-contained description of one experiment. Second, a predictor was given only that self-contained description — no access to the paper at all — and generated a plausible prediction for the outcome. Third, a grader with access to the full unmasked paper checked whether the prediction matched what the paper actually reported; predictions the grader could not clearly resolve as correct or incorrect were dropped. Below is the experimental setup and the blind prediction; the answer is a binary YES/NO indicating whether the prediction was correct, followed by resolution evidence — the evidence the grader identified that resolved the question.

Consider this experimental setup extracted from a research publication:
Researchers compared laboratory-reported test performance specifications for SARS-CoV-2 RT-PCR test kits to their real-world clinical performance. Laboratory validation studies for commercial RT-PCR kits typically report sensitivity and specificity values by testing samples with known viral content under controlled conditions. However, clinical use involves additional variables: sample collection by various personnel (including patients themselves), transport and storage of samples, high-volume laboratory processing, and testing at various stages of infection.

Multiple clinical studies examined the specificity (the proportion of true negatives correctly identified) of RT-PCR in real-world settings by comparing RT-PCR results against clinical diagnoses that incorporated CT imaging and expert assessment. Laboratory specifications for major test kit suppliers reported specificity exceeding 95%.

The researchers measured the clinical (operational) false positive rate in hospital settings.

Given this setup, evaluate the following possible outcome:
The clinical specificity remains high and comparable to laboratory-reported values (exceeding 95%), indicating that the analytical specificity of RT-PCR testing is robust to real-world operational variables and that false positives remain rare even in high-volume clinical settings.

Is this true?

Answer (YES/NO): NO